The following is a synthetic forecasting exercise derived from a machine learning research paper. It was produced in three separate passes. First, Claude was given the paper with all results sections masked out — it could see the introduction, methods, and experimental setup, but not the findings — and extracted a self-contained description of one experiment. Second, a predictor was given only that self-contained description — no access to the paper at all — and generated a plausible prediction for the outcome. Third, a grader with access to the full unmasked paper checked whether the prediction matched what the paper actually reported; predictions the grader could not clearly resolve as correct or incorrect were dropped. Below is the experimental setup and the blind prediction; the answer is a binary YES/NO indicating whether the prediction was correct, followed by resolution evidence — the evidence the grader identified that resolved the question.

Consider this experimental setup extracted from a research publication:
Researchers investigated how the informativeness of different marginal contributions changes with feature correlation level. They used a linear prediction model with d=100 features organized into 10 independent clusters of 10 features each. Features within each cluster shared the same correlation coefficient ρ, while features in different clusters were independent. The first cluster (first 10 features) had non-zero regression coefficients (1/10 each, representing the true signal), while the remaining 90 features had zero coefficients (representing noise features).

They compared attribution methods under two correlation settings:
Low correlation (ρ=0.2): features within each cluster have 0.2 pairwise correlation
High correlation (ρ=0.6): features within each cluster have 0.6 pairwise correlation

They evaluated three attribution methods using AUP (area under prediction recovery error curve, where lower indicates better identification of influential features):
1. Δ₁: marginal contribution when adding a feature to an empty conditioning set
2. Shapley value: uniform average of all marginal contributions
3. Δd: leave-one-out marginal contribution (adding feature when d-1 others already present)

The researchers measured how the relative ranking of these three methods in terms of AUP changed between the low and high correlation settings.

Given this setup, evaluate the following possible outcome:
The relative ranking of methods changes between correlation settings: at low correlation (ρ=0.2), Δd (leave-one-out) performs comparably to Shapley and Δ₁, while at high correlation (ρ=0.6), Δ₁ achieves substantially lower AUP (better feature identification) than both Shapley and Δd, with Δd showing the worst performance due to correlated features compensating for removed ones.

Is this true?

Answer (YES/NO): NO